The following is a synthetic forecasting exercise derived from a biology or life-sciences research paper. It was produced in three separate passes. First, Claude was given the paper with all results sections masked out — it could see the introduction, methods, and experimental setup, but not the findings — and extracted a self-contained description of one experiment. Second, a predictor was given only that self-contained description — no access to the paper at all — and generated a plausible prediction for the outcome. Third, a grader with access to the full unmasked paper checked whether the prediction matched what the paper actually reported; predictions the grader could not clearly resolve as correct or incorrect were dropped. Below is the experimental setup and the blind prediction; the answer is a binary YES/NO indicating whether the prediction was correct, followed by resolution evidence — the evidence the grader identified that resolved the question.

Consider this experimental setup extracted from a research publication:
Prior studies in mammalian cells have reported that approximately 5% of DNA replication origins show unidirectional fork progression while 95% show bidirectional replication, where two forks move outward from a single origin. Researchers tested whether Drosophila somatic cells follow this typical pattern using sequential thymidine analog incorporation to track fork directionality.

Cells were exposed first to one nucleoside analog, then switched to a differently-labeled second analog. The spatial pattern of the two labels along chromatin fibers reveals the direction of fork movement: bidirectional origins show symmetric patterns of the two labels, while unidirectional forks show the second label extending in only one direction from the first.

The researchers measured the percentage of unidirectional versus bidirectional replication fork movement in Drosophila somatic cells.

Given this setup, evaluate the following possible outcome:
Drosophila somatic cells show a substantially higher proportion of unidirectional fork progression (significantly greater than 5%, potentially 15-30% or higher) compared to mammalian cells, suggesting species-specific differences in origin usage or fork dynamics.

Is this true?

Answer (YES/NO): NO